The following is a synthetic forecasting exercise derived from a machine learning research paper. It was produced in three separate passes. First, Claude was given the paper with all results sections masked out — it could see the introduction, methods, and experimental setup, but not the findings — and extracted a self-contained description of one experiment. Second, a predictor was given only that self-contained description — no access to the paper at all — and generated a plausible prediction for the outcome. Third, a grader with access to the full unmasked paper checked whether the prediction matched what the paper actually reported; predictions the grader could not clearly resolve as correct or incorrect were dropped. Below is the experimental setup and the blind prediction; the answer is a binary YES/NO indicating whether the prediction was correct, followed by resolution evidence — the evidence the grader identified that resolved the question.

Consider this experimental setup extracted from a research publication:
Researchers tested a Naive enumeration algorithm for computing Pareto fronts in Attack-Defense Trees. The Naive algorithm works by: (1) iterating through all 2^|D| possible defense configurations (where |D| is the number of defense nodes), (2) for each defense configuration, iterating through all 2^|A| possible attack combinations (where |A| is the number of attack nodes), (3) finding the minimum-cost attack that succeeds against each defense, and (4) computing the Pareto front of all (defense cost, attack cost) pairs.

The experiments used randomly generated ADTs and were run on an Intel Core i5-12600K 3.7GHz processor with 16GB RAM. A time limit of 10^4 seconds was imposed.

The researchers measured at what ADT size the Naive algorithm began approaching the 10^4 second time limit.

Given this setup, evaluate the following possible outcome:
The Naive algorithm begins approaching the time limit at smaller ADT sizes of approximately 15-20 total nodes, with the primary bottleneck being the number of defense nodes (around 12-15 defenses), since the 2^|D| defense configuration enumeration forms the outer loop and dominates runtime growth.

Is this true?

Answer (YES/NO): NO